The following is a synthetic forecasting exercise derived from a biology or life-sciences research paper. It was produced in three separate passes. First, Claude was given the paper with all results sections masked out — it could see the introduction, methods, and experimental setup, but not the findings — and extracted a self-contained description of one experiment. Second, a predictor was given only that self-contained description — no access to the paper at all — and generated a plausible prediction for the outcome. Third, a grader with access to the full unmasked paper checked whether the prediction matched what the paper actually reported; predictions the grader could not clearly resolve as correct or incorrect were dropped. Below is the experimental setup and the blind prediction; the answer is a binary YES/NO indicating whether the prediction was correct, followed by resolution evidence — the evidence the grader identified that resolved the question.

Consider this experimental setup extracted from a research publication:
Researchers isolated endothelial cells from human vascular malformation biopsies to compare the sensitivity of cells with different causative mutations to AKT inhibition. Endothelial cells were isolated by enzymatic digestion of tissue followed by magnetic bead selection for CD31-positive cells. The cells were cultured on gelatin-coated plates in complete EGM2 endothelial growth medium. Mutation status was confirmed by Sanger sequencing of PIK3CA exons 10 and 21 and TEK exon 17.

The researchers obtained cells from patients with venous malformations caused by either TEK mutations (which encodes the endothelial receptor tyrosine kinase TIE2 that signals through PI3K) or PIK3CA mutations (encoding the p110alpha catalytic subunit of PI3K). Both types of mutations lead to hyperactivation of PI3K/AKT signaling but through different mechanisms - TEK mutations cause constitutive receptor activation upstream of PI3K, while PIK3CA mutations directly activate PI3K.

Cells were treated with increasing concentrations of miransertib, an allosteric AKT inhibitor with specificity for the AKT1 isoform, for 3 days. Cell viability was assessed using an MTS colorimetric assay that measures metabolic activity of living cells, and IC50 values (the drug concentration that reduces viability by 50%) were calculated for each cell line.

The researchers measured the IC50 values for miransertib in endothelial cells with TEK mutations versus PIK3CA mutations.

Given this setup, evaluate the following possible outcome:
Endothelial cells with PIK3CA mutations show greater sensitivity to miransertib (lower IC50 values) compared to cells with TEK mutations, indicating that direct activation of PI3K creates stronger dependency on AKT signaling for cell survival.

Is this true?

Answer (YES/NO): NO